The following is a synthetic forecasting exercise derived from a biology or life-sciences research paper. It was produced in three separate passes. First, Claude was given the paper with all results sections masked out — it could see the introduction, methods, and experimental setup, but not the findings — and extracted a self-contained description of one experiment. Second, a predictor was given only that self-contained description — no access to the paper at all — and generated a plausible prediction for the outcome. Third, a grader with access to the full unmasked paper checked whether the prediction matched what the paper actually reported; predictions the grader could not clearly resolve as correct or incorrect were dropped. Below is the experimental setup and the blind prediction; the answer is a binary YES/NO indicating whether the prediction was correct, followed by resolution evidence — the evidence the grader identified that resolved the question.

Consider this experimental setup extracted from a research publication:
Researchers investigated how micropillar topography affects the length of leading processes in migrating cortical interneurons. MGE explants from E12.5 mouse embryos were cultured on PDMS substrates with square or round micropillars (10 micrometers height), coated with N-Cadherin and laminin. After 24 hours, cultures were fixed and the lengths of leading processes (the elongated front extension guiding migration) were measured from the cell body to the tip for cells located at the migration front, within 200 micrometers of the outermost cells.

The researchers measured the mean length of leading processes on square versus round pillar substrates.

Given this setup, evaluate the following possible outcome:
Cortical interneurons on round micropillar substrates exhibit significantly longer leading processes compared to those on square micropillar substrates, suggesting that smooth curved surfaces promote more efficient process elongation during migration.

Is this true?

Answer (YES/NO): NO